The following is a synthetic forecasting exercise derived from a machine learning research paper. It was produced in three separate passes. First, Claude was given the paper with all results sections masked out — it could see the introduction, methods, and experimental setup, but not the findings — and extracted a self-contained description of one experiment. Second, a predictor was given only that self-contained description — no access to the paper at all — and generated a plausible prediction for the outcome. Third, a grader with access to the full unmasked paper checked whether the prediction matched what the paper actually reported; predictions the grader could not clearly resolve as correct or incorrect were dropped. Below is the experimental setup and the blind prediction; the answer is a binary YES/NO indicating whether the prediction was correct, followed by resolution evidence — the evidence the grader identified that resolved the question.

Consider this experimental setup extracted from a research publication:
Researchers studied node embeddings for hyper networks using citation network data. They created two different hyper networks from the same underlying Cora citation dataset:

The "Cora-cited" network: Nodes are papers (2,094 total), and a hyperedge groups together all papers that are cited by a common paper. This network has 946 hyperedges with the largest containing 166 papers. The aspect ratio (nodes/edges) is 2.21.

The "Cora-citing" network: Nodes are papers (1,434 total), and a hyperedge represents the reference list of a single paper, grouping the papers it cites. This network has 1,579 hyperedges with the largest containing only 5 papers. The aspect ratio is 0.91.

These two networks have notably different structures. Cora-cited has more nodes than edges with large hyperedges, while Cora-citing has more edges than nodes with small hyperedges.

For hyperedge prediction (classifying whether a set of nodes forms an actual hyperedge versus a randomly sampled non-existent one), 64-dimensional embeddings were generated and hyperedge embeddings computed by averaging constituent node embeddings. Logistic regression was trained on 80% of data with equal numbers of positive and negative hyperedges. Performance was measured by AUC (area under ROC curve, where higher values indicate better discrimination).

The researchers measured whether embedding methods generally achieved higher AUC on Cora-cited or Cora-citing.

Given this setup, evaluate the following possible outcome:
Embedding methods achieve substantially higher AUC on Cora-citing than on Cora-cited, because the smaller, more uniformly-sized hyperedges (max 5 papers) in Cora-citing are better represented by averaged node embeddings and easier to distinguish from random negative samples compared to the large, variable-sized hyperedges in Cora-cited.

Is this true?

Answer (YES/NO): YES